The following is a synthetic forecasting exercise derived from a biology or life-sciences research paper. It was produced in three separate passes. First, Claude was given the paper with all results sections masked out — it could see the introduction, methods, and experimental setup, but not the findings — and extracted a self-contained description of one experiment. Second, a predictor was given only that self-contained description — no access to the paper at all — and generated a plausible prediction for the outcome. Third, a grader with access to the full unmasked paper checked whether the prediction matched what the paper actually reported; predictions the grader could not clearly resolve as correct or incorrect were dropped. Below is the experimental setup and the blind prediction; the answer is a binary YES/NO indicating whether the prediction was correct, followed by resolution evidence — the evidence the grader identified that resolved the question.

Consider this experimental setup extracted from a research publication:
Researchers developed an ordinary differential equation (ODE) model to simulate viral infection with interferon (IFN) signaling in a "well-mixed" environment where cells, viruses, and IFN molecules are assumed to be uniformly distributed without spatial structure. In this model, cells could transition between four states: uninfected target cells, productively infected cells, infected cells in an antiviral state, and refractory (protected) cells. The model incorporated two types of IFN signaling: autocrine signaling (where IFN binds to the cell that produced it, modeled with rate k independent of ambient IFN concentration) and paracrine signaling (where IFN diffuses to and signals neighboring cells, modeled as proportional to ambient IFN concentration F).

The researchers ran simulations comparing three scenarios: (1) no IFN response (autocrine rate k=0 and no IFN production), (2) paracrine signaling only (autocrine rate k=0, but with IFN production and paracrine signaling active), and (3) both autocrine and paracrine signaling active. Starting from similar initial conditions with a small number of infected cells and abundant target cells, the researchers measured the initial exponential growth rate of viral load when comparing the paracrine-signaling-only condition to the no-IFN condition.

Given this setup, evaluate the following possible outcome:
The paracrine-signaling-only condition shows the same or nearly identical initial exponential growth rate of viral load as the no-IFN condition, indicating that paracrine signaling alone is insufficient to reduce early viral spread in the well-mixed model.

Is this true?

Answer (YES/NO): YES